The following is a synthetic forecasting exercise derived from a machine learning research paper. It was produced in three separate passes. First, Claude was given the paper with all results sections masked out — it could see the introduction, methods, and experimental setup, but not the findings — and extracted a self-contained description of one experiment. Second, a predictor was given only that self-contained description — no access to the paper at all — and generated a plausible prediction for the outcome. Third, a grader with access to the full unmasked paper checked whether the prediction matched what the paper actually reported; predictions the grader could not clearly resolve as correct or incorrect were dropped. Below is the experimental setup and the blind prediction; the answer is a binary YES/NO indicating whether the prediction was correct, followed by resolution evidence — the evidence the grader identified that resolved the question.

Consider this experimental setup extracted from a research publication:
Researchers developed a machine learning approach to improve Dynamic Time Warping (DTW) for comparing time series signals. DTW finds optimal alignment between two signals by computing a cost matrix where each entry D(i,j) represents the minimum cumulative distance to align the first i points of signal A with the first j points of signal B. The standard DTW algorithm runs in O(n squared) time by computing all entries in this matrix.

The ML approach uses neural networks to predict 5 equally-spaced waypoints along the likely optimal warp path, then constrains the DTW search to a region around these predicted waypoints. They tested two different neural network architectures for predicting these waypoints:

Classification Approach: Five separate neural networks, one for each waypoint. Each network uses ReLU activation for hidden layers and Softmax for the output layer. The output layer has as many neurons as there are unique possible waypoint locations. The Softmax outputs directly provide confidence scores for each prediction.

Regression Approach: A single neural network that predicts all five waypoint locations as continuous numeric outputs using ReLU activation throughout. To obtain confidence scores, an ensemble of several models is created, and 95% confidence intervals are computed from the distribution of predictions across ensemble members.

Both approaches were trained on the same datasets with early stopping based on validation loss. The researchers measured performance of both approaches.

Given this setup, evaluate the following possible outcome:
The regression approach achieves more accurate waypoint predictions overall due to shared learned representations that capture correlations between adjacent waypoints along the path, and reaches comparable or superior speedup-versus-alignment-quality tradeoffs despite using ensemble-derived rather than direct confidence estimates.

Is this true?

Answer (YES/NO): NO